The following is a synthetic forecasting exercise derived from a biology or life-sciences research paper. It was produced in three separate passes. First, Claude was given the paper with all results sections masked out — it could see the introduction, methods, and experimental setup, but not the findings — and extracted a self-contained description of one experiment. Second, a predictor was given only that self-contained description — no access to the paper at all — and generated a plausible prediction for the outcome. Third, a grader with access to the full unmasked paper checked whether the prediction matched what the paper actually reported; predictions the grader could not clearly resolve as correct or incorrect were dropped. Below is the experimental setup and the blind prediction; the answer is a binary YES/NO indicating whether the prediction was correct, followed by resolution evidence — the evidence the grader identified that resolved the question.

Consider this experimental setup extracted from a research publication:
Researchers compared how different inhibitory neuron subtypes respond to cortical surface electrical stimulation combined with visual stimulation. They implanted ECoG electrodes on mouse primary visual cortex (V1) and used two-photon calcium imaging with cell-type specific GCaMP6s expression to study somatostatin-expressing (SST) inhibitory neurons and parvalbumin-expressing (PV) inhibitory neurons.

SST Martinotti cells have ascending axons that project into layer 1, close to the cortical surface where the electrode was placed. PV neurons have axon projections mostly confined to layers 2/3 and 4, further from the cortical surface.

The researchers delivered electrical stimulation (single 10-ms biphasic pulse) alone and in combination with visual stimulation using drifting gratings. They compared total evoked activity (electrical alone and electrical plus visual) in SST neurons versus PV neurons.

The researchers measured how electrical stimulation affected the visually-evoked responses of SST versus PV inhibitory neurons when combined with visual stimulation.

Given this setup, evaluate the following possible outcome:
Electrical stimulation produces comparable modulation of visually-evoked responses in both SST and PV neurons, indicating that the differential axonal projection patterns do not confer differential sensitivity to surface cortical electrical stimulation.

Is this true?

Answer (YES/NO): NO